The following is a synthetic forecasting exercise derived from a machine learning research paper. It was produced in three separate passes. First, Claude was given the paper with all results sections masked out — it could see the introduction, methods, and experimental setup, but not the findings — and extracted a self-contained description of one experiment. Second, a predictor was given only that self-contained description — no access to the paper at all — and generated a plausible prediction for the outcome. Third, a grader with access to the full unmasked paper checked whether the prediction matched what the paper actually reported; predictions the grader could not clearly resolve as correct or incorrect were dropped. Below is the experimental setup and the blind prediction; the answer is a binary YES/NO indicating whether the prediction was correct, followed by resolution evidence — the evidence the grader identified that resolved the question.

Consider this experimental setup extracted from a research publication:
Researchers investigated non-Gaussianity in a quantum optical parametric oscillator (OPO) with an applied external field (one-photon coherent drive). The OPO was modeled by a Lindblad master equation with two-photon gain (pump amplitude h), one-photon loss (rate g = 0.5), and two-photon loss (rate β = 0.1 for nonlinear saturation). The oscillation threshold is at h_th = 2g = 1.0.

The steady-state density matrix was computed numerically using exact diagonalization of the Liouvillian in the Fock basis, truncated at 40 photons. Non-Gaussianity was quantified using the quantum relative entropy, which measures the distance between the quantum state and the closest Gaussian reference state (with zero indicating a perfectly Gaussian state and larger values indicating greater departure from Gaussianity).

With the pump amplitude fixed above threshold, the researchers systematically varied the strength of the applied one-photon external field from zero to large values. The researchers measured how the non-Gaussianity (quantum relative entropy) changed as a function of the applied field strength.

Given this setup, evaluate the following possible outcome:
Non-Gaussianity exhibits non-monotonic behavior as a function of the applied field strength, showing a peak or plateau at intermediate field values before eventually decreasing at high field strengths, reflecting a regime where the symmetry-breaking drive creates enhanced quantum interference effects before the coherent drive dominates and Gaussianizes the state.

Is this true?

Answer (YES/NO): YES